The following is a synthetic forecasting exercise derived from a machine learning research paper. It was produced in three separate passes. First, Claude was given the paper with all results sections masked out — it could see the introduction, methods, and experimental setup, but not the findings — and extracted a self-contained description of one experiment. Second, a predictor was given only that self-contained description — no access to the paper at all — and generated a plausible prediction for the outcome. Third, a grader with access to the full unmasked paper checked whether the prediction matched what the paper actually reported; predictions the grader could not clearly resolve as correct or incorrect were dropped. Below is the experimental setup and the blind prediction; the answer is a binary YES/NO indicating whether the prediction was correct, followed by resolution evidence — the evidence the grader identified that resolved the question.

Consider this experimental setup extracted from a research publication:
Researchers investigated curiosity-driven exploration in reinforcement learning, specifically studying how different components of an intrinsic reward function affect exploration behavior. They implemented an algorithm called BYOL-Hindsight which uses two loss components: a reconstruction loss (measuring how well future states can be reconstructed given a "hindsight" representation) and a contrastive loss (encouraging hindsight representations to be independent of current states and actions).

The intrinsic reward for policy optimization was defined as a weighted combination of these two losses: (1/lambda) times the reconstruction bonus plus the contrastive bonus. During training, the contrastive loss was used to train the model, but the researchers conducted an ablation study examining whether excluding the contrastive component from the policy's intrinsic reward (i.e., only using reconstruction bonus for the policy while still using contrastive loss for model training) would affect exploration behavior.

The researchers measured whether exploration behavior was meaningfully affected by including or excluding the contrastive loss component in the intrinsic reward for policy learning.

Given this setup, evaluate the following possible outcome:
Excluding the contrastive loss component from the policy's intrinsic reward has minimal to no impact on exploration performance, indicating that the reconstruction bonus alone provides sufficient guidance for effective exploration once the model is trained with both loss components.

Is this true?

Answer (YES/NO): YES